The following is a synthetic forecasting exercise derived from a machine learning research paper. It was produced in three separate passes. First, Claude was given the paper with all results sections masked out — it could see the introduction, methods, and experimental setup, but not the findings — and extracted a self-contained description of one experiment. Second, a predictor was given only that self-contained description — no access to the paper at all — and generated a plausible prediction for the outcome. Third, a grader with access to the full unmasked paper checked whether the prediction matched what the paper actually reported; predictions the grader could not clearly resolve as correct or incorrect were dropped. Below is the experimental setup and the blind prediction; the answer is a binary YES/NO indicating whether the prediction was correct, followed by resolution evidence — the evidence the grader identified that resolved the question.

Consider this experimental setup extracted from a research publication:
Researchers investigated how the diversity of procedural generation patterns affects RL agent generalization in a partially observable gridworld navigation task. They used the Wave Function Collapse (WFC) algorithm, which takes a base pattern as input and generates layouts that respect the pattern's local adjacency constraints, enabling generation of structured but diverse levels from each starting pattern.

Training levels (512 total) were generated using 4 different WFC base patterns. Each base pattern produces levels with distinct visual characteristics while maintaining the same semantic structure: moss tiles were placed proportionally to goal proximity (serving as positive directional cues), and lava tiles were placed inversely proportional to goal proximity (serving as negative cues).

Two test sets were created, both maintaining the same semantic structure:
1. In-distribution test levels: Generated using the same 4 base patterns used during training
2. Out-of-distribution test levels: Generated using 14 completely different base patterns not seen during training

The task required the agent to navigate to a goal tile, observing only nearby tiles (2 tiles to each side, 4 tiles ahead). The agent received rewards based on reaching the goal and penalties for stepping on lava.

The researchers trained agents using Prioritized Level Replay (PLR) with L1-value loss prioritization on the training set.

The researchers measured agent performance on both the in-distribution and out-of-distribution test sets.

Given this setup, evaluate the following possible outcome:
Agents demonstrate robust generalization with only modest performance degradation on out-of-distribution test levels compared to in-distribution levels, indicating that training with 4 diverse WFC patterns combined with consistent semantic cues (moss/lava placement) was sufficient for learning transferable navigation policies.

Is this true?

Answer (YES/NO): NO